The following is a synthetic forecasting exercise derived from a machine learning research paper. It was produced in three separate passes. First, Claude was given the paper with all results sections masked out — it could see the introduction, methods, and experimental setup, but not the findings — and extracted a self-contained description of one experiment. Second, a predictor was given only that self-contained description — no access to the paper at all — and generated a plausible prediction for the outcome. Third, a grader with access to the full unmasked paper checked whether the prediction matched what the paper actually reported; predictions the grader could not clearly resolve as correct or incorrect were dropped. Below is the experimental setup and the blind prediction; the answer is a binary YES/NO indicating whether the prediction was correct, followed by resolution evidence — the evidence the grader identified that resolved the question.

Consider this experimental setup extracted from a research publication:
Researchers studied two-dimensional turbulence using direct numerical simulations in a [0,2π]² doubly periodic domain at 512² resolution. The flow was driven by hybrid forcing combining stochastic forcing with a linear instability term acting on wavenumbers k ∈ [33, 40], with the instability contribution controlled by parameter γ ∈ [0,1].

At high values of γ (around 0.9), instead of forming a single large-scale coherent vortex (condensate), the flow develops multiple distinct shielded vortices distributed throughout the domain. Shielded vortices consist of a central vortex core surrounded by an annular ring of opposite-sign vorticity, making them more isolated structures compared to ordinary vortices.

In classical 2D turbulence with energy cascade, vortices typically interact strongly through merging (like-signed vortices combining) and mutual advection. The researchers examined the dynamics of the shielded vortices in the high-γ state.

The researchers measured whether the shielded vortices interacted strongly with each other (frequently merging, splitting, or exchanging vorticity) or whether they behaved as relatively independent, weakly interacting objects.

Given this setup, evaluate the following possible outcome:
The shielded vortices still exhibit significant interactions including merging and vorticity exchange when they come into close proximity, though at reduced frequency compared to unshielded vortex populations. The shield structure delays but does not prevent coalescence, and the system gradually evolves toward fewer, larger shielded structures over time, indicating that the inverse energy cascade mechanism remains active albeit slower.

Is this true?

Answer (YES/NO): NO